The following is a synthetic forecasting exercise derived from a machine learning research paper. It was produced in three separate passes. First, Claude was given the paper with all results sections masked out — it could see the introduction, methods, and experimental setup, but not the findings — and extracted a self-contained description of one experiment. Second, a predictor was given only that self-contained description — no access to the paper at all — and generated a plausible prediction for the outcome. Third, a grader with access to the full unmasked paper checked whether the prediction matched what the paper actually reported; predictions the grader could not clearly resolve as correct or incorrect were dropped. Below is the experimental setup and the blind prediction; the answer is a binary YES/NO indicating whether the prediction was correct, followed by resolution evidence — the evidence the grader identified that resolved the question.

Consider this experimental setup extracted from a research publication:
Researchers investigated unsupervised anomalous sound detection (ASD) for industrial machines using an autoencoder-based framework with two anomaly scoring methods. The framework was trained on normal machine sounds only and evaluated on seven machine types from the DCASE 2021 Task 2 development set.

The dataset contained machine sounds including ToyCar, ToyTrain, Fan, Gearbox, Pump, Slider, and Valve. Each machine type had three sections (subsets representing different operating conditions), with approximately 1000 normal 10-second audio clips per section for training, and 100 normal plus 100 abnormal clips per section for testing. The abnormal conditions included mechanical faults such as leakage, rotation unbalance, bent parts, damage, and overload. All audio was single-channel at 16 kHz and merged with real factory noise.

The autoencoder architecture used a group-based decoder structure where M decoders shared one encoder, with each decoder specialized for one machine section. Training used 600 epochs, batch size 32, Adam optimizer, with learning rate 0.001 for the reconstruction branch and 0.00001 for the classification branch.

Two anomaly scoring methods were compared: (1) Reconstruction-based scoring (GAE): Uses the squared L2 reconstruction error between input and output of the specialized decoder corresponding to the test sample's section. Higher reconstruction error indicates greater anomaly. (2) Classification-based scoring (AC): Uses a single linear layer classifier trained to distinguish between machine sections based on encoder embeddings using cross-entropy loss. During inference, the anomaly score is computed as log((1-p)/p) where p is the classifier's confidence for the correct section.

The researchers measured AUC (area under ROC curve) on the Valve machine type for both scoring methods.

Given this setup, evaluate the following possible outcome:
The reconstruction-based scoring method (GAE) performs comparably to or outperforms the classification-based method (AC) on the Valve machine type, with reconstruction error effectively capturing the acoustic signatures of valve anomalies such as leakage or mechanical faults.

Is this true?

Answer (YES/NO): NO